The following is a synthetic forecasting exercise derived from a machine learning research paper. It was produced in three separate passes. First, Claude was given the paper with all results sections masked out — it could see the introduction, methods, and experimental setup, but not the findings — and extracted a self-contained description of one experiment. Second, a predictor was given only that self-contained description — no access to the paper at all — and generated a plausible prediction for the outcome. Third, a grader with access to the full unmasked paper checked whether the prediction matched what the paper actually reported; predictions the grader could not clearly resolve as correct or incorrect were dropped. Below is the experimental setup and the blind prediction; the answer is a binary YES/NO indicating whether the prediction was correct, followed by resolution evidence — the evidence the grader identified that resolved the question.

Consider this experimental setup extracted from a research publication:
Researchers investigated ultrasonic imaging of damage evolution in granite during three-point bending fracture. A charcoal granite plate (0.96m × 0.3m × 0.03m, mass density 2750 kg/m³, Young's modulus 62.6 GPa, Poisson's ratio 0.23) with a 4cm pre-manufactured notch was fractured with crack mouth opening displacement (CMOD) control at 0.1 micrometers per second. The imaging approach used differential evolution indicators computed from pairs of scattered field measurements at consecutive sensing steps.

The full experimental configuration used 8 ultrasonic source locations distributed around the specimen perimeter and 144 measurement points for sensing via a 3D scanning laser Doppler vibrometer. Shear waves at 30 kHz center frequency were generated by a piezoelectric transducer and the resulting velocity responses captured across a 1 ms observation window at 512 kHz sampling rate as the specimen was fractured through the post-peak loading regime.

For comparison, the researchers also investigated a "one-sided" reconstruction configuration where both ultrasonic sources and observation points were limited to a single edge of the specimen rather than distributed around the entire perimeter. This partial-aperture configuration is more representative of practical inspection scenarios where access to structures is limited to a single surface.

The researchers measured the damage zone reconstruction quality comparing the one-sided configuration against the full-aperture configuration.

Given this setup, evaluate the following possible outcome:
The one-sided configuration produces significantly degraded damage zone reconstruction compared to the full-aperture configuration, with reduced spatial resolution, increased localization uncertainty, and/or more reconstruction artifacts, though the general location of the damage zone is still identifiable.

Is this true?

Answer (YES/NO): NO